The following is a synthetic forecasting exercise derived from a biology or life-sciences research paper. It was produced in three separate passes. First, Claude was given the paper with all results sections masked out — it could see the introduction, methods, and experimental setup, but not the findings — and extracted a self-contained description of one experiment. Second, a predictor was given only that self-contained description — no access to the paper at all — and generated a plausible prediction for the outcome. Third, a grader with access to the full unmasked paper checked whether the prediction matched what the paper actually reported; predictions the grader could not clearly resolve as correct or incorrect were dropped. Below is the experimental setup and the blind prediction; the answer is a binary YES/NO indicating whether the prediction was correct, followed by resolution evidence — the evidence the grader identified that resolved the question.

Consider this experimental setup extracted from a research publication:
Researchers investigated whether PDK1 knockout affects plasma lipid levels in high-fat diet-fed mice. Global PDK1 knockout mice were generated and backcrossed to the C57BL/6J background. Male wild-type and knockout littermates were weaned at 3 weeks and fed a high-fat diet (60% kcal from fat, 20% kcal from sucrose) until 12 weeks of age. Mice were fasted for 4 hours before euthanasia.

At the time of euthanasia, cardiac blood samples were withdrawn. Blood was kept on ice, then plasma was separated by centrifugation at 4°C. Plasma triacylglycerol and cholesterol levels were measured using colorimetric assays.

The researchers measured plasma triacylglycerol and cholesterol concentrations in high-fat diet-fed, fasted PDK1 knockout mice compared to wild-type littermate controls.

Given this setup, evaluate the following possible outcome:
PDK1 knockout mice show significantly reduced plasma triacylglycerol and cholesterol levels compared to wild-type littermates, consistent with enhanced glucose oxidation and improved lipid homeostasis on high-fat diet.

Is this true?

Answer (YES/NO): NO